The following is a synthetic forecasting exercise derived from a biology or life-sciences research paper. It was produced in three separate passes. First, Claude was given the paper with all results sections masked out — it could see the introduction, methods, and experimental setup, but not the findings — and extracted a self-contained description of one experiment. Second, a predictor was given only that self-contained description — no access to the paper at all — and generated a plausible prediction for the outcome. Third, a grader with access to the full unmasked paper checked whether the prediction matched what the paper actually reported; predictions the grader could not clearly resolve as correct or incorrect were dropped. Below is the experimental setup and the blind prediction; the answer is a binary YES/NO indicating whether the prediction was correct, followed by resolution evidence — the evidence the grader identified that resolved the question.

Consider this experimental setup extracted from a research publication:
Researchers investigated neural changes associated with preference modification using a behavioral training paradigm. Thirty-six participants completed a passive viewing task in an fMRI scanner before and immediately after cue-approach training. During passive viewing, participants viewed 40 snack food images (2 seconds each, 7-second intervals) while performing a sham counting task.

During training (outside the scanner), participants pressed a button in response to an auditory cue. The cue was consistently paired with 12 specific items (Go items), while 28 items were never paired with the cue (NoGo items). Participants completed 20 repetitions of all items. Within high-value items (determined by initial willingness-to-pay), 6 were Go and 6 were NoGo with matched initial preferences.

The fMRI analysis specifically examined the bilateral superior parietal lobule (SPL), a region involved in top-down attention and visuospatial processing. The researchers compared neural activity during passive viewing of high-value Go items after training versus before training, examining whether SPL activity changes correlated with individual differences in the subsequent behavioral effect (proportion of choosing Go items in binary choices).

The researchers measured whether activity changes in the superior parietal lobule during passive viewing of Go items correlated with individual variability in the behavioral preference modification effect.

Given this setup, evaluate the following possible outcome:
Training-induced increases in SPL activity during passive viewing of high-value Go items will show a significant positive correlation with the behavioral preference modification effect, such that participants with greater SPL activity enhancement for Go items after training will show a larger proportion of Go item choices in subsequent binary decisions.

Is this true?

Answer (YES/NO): NO